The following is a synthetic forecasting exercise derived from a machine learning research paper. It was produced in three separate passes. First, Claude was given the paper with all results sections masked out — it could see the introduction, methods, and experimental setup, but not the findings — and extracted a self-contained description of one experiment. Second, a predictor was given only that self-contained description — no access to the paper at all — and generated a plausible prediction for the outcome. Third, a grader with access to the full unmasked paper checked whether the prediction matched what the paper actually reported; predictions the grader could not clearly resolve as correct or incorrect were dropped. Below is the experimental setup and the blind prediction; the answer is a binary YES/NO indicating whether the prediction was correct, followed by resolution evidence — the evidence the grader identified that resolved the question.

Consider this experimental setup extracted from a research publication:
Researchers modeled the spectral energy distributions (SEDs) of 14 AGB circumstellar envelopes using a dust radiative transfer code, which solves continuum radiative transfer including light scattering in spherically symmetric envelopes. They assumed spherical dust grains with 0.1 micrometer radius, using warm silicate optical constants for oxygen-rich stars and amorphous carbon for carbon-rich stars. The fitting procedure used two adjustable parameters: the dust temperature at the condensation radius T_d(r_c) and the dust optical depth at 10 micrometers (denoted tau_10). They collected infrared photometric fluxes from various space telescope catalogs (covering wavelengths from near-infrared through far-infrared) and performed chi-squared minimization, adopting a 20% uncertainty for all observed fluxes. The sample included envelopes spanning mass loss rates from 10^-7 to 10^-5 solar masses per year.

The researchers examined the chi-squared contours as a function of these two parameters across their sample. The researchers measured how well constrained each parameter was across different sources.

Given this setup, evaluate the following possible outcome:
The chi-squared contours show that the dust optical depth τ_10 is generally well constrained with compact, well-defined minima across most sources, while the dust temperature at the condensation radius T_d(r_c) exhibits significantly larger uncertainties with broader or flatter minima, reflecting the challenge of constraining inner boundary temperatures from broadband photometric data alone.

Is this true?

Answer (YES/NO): YES